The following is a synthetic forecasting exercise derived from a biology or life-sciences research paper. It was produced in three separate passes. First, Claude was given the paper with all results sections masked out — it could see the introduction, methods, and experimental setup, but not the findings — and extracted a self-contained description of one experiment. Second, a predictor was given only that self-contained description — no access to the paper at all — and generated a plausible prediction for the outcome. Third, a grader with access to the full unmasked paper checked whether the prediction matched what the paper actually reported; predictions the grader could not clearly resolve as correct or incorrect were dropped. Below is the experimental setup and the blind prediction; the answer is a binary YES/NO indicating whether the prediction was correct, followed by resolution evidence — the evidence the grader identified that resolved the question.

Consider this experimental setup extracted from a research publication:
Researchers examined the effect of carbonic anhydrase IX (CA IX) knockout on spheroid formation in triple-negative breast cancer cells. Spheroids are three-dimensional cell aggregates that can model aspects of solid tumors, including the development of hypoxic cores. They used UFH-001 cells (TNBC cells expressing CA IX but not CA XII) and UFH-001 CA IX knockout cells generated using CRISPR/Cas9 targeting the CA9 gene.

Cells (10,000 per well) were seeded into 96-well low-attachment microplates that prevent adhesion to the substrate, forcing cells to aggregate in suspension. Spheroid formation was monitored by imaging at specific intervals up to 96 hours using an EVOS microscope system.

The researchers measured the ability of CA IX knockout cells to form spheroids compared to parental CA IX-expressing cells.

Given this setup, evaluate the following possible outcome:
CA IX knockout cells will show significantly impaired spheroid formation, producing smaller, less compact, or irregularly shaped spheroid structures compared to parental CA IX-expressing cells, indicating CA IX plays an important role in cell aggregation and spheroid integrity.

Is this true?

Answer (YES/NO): NO